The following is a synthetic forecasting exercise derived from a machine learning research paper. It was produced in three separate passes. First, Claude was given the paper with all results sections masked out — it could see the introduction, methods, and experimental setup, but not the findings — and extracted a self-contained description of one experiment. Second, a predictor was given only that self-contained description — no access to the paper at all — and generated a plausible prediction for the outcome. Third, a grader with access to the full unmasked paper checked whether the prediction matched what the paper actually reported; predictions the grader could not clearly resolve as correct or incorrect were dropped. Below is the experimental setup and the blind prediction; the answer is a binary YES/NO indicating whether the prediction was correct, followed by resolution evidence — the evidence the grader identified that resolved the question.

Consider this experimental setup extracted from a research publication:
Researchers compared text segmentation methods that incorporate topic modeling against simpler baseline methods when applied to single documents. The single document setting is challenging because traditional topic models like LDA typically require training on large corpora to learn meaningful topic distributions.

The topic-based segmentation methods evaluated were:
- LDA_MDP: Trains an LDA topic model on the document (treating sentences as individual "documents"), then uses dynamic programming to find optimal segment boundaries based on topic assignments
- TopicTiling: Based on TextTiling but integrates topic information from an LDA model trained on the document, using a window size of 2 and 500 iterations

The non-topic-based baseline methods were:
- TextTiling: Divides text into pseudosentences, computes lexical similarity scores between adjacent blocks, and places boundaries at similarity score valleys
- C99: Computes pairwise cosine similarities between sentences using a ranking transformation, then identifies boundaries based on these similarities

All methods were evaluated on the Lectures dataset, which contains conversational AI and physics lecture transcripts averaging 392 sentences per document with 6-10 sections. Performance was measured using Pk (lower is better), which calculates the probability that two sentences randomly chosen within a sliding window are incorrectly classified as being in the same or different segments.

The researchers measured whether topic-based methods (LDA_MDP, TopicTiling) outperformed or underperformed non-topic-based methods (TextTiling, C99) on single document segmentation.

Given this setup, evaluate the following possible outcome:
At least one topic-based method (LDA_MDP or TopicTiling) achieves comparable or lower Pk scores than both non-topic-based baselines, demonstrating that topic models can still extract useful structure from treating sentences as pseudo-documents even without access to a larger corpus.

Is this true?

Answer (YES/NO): NO